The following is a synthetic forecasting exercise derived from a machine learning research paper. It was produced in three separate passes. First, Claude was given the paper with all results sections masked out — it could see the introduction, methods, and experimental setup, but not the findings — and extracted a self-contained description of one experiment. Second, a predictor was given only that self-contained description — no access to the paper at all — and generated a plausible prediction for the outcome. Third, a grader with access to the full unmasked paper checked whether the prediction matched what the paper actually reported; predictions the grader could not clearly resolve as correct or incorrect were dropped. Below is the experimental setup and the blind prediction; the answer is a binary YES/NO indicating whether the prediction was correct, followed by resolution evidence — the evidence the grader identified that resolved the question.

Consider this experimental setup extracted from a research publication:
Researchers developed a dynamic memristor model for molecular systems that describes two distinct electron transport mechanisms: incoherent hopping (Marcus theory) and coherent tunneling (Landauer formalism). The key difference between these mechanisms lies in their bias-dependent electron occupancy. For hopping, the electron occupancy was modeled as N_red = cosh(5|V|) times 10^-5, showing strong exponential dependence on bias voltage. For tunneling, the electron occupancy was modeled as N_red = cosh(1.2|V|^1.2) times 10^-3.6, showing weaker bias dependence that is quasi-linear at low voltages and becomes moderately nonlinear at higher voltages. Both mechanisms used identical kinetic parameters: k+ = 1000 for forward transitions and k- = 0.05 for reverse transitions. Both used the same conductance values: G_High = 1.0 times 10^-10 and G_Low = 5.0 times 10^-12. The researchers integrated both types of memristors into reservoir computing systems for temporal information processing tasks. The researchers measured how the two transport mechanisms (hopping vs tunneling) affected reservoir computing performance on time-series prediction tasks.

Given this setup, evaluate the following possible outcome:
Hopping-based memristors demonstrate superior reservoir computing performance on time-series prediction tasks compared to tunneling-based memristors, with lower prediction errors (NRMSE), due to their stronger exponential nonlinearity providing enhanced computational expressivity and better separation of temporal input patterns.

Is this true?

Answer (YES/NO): NO